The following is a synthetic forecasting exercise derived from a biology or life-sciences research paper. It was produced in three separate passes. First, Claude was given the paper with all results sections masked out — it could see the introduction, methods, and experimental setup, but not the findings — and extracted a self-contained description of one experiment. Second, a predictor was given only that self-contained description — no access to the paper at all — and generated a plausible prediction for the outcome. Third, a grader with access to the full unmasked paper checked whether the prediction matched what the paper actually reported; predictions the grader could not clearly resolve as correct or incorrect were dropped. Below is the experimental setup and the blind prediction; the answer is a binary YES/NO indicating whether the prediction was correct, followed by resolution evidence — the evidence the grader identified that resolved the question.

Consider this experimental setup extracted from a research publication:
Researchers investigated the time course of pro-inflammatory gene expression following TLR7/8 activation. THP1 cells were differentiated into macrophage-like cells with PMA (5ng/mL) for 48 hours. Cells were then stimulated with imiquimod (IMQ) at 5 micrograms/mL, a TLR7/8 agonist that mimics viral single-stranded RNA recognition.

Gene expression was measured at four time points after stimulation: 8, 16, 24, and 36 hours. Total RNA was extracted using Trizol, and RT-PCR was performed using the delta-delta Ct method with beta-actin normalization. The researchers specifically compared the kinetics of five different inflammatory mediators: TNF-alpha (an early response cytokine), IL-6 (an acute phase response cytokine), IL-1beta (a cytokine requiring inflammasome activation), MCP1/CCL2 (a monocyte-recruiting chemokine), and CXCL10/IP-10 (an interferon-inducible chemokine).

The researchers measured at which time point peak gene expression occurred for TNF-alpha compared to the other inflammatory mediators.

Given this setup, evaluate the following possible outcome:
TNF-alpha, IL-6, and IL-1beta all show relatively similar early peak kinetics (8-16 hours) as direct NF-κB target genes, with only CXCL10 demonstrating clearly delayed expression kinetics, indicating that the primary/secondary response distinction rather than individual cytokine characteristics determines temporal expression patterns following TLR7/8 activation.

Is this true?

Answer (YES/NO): NO